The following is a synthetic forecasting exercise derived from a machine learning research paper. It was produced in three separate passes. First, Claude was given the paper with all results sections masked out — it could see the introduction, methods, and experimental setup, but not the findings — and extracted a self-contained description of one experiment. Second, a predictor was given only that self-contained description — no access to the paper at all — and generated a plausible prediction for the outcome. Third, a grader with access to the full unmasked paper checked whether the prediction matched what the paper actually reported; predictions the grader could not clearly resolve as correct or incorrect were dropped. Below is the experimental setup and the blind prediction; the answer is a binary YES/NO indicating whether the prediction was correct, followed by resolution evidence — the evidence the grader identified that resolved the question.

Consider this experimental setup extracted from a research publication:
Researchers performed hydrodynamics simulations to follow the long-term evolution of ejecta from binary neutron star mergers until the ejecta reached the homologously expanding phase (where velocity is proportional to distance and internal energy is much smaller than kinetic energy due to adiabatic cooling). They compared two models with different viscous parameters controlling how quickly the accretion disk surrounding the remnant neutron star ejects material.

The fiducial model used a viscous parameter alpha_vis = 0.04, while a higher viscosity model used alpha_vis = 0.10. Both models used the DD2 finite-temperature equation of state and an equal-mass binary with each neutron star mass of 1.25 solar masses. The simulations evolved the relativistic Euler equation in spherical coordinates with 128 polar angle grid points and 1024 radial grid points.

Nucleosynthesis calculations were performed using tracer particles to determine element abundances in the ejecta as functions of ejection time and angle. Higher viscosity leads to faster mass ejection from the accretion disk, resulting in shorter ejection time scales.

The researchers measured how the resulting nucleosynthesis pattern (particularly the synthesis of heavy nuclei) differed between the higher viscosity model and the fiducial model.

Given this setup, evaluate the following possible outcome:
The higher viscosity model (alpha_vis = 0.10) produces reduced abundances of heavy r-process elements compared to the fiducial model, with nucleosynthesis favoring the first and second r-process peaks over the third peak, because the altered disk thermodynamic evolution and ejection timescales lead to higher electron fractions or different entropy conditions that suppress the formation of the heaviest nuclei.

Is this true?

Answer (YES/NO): NO